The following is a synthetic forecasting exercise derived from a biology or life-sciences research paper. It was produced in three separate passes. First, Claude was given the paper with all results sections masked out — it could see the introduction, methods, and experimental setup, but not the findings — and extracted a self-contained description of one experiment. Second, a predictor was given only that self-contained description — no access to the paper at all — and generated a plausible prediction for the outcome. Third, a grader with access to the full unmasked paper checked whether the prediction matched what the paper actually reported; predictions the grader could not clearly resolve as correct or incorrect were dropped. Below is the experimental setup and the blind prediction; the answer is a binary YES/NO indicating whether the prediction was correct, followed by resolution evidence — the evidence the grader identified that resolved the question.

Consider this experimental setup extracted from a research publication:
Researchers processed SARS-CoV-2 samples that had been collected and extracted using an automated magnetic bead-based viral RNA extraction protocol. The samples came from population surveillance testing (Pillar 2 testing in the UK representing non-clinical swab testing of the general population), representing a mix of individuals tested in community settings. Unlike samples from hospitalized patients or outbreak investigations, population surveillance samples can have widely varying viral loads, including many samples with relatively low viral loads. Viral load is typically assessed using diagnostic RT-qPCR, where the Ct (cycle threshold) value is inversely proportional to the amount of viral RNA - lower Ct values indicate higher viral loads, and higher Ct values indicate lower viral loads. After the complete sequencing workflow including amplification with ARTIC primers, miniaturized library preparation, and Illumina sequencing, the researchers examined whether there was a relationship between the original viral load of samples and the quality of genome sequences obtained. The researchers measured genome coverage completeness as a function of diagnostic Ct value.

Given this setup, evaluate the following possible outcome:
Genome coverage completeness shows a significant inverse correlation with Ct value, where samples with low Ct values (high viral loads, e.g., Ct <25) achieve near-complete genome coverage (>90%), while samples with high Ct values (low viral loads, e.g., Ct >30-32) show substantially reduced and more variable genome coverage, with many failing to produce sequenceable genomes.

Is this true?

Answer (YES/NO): NO